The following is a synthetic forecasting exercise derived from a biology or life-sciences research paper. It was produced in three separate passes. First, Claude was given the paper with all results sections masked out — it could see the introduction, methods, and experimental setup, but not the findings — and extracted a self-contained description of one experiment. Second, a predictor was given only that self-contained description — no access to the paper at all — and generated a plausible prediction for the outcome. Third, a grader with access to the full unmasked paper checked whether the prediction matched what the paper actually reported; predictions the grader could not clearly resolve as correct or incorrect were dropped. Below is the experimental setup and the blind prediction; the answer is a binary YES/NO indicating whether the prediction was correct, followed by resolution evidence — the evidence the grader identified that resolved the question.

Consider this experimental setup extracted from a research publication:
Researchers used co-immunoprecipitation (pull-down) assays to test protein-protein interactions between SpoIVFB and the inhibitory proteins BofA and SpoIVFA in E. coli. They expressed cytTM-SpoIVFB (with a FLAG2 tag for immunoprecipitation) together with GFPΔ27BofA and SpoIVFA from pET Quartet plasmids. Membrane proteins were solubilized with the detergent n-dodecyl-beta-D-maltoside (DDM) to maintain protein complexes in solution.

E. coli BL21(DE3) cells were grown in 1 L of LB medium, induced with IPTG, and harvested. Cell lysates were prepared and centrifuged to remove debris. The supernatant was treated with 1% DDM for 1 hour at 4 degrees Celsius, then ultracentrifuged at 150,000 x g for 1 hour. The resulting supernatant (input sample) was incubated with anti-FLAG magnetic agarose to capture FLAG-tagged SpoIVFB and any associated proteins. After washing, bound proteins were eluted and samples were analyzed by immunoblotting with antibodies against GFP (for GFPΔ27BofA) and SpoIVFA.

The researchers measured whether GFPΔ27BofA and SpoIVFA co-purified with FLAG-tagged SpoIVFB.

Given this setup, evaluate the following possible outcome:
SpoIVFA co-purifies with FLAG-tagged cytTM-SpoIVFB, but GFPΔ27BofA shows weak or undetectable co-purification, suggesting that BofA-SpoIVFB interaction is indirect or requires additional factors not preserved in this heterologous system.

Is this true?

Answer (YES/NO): NO